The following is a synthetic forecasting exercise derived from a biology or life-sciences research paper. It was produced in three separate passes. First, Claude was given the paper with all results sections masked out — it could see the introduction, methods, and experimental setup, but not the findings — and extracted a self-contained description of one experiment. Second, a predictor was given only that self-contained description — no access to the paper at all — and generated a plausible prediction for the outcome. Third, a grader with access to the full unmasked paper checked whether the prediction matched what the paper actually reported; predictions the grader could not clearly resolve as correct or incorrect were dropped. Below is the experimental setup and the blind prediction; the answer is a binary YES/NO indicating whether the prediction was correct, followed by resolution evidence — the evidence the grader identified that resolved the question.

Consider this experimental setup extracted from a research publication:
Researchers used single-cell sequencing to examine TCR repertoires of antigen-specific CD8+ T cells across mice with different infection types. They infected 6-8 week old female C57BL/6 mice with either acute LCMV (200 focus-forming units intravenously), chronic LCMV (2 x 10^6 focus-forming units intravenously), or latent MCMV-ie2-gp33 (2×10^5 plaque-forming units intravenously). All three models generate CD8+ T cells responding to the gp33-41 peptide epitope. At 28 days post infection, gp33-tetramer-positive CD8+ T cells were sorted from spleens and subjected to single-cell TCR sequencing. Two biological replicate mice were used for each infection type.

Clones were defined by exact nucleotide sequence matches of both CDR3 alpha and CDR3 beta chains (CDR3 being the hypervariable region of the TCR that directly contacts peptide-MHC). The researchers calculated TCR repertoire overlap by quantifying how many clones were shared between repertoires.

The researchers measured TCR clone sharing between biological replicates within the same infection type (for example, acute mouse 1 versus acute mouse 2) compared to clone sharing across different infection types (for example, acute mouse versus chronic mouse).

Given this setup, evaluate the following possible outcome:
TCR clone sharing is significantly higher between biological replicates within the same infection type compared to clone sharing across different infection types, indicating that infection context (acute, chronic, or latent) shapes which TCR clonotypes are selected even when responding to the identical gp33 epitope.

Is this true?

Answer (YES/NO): NO